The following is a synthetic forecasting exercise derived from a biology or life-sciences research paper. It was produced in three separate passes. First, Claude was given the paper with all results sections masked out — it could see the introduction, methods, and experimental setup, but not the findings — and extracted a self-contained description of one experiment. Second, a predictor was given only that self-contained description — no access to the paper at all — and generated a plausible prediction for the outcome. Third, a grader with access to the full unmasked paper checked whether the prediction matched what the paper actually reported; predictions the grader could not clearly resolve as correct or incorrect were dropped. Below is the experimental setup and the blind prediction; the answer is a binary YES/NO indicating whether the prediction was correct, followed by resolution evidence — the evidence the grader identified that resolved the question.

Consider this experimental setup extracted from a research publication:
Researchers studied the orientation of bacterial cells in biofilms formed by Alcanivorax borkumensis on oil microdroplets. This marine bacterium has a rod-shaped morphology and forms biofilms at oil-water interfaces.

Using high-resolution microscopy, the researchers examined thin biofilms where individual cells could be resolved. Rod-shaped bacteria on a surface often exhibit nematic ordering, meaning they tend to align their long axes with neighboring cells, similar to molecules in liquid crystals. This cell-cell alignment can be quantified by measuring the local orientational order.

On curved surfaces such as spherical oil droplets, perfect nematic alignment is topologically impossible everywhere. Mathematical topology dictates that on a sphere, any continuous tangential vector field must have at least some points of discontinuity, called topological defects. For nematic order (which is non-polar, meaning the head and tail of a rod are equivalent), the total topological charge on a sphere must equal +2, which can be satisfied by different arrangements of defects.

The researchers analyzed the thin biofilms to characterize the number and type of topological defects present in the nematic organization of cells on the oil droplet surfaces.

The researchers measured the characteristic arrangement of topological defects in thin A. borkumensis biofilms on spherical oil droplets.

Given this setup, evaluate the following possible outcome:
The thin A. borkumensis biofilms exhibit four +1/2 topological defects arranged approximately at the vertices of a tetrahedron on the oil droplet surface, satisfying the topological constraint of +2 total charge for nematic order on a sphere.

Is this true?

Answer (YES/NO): NO